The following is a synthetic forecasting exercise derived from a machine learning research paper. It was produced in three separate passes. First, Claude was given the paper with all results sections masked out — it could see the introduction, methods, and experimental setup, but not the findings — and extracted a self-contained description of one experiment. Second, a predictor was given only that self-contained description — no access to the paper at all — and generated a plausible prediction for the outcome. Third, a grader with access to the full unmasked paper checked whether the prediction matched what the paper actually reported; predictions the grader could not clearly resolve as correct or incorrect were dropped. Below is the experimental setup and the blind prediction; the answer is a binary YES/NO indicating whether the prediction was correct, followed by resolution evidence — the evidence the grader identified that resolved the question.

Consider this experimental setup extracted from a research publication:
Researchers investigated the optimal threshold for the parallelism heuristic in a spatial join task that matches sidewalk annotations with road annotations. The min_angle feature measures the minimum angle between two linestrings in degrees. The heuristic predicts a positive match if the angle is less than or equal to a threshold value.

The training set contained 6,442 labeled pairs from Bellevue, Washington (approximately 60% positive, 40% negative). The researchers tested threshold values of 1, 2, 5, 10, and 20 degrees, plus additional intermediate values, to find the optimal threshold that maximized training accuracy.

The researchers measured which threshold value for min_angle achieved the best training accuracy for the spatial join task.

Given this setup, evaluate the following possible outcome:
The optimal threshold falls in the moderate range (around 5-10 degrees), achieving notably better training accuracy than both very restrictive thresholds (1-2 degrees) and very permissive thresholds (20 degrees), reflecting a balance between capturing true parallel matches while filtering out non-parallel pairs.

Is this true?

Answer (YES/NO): YES